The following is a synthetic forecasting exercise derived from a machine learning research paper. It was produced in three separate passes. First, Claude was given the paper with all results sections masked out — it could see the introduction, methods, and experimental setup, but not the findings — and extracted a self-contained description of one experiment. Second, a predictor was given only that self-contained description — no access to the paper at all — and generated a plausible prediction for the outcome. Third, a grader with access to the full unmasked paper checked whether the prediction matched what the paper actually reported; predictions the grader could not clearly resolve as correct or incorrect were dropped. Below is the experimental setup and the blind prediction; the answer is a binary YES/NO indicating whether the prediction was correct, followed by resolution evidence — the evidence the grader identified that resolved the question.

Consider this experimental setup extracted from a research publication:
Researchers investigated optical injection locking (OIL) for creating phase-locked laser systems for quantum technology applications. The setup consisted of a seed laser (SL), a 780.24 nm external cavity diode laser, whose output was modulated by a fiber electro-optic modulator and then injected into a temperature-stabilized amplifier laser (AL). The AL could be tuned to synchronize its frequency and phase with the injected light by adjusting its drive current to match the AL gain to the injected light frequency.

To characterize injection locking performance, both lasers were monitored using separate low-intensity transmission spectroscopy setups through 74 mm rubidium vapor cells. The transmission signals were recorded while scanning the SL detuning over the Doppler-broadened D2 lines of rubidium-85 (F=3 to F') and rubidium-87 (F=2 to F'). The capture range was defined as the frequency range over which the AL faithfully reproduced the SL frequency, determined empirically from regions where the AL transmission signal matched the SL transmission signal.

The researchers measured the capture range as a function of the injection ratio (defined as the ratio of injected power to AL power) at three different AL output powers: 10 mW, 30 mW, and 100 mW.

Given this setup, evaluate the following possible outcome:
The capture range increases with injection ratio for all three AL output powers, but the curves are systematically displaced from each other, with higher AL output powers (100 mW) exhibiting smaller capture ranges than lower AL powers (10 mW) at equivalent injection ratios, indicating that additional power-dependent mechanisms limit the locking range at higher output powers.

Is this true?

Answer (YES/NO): YES